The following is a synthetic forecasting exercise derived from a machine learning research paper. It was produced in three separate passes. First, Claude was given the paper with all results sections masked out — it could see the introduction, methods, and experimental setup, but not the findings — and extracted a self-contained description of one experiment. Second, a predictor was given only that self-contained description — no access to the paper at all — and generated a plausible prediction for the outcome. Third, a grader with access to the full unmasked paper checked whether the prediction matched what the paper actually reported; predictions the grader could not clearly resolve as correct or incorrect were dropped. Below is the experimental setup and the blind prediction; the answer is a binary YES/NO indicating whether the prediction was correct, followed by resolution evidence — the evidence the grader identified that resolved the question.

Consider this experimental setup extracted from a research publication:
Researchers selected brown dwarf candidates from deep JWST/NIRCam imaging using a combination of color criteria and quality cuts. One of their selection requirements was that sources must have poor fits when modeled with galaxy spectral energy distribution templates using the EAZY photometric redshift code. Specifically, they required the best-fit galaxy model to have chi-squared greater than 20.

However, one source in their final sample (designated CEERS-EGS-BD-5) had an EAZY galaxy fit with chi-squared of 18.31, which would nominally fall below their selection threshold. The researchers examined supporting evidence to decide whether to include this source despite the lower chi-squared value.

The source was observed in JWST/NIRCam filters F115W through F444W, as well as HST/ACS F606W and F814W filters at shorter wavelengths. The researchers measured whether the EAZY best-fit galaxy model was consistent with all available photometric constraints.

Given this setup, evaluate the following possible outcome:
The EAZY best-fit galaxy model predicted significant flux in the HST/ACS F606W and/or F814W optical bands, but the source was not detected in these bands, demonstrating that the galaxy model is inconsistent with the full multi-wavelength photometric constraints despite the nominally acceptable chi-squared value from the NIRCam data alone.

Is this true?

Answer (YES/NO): YES